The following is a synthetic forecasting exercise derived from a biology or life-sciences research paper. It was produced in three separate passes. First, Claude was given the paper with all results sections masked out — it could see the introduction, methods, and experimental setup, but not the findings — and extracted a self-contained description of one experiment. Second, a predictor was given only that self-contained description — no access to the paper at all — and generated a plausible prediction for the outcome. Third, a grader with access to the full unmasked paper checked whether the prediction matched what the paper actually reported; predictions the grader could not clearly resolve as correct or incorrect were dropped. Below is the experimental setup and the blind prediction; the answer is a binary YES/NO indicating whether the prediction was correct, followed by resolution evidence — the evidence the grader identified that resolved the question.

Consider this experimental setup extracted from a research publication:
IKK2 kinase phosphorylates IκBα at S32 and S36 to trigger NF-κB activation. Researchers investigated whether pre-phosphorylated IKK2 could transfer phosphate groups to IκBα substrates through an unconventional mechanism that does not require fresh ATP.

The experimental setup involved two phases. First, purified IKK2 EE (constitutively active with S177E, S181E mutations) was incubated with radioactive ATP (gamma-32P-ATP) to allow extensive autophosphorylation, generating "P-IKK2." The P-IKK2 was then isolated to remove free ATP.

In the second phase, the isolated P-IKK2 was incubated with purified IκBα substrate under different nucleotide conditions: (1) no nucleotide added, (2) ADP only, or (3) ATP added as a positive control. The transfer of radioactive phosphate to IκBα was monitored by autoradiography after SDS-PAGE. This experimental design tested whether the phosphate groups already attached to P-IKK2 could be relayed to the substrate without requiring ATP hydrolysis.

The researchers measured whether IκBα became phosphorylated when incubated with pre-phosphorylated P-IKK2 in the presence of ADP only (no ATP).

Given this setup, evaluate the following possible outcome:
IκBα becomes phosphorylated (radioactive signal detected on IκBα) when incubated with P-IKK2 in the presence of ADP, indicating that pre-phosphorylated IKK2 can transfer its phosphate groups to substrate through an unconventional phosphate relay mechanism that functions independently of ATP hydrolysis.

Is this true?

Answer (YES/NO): YES